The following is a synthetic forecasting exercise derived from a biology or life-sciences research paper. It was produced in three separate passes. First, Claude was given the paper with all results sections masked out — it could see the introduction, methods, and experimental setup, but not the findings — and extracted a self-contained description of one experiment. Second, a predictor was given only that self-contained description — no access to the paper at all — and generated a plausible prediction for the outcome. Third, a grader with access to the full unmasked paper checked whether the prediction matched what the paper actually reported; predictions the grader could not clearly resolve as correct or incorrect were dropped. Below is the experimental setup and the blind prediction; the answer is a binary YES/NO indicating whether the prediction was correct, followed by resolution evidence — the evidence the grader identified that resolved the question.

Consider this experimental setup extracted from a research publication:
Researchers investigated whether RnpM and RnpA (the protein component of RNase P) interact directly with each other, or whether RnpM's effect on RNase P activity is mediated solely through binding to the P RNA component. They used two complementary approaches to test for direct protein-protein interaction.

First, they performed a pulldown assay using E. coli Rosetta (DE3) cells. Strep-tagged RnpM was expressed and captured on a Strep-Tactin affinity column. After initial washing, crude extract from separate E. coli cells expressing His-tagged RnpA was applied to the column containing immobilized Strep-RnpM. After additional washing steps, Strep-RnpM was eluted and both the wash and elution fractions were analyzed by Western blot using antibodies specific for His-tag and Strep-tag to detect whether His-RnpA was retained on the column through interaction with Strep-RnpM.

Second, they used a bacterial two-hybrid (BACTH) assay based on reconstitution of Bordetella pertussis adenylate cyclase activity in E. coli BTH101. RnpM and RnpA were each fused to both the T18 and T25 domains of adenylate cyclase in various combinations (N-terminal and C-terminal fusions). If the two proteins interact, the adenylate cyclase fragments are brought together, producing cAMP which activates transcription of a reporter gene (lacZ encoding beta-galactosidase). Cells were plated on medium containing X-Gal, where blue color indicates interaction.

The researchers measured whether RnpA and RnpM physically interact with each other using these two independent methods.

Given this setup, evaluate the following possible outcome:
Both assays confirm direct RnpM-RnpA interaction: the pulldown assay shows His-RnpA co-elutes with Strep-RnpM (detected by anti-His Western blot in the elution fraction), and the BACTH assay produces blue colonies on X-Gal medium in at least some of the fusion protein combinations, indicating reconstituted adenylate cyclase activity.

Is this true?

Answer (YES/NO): NO